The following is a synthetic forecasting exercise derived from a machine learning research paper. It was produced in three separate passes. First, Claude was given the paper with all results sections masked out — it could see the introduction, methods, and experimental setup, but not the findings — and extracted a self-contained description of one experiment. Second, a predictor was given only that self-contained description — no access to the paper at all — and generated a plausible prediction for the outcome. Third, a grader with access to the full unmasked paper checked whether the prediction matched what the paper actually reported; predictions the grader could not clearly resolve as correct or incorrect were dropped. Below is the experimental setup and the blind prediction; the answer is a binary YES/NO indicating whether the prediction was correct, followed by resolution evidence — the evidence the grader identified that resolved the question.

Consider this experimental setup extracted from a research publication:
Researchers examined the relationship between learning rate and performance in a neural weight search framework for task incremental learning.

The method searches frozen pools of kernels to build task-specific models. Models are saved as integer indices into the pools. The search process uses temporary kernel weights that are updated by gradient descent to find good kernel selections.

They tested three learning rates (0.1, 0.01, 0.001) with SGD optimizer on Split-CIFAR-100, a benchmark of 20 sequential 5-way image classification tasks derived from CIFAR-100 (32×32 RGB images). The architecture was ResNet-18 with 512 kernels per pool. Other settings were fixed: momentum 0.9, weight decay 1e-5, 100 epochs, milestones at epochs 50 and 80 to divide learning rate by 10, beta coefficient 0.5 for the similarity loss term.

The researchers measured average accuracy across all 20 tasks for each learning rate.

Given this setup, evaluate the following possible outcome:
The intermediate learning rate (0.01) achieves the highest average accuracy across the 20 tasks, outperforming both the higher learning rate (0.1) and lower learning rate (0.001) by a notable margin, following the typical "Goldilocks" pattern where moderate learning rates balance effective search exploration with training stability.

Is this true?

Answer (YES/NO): NO